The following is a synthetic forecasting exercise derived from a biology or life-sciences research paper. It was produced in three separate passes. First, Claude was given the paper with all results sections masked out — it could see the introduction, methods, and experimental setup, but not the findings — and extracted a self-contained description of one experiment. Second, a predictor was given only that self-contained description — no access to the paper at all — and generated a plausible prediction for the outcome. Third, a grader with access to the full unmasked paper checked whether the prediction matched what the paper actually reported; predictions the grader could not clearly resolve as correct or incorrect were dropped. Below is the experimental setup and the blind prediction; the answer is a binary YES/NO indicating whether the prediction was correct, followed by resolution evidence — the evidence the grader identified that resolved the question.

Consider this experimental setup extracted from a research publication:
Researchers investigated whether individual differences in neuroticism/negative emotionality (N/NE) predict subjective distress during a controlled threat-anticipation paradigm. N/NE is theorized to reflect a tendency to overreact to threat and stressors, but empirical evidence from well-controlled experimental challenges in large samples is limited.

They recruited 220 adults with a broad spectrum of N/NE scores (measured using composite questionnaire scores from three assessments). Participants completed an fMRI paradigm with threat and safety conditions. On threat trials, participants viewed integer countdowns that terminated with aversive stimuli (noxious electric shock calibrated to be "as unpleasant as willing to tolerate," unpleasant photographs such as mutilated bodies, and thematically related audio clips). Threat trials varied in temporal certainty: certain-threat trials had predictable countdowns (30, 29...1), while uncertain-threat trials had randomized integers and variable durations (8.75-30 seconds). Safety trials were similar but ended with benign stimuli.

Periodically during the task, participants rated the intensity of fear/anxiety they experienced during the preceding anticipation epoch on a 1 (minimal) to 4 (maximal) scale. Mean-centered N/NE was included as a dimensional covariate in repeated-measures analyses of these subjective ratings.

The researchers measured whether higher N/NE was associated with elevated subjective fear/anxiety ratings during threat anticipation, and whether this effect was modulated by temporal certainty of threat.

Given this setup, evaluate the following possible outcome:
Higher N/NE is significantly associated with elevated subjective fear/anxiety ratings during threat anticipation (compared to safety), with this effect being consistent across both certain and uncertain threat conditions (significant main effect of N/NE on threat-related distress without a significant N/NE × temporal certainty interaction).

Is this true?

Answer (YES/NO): NO